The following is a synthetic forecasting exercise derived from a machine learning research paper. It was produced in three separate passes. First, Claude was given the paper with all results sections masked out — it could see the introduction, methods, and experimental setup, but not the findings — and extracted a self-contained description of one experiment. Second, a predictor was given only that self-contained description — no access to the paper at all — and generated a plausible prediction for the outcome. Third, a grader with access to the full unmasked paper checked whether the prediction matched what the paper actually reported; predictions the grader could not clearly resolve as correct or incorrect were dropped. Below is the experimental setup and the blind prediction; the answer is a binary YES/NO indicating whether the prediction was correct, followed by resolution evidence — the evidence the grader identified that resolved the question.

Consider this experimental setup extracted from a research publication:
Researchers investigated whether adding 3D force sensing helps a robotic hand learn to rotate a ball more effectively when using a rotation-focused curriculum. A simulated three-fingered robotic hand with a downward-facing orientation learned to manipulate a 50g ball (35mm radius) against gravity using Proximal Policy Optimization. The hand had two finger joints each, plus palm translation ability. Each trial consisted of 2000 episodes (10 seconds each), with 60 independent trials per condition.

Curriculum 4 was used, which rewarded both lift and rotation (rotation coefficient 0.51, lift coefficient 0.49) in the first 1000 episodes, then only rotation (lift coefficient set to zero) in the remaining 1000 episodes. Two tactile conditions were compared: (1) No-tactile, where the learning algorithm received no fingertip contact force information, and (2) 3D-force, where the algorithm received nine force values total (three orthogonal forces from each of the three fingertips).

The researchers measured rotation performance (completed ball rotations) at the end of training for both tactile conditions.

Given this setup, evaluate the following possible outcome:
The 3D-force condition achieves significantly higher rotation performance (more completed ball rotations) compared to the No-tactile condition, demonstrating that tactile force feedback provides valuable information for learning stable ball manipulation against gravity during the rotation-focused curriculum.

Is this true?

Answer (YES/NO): NO